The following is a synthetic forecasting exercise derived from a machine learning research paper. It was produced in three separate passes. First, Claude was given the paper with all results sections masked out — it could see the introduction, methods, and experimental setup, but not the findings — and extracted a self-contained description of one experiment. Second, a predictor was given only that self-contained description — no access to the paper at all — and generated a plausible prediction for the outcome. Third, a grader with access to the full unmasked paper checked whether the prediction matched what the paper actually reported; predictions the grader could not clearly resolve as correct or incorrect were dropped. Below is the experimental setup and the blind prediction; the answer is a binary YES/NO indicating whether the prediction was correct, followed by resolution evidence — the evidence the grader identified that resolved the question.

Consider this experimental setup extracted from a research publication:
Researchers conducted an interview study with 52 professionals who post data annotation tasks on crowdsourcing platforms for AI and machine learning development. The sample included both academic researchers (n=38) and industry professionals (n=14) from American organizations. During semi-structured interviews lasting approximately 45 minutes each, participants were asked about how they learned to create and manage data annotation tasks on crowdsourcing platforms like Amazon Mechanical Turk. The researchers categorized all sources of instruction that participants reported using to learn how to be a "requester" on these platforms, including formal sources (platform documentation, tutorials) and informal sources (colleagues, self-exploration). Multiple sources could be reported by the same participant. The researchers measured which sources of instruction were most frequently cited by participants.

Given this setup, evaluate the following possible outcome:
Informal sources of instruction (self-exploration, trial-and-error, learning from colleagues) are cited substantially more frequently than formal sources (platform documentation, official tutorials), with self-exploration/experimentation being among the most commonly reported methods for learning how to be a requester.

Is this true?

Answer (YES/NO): NO